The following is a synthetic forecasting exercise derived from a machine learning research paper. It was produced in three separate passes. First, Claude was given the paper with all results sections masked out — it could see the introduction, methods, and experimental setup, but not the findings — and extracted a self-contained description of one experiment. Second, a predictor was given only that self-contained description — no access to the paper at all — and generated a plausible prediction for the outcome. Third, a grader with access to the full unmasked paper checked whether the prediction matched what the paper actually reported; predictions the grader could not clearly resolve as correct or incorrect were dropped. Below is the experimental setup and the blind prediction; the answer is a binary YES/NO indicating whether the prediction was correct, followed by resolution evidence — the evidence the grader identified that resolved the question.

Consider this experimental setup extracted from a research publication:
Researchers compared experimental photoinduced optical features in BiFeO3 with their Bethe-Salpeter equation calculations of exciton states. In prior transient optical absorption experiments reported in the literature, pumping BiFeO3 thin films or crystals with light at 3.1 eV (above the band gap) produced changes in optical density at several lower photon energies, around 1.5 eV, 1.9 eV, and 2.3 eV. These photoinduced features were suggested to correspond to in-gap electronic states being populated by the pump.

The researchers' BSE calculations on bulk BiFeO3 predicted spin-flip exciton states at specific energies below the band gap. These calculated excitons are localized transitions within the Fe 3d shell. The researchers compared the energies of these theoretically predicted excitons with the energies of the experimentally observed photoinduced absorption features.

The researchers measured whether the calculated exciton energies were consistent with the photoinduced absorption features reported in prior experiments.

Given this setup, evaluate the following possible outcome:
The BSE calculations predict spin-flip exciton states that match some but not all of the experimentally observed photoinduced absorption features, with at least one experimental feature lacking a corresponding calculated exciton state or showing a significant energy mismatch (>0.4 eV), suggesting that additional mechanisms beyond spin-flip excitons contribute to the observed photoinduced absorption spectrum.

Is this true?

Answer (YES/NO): NO